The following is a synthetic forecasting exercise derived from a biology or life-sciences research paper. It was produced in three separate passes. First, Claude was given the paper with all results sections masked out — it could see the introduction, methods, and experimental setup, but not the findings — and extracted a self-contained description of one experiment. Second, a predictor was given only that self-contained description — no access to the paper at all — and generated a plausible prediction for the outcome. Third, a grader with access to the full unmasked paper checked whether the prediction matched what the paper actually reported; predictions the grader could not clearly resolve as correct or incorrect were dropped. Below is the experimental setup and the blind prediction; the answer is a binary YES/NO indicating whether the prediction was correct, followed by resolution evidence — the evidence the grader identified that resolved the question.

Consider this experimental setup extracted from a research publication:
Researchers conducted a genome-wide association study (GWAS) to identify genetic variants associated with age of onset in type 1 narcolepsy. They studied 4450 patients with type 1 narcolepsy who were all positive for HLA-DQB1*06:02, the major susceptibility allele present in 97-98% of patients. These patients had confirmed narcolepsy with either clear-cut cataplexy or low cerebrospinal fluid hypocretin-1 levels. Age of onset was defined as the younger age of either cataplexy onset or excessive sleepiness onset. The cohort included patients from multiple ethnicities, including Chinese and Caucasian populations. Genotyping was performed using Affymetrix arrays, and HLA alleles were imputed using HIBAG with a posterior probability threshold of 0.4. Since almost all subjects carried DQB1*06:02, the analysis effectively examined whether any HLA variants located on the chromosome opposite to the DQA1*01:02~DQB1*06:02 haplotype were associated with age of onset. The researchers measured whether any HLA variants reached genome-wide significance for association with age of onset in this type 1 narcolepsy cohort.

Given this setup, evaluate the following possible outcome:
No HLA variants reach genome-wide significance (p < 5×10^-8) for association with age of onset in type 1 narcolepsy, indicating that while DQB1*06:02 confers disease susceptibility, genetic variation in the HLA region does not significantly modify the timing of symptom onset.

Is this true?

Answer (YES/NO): NO